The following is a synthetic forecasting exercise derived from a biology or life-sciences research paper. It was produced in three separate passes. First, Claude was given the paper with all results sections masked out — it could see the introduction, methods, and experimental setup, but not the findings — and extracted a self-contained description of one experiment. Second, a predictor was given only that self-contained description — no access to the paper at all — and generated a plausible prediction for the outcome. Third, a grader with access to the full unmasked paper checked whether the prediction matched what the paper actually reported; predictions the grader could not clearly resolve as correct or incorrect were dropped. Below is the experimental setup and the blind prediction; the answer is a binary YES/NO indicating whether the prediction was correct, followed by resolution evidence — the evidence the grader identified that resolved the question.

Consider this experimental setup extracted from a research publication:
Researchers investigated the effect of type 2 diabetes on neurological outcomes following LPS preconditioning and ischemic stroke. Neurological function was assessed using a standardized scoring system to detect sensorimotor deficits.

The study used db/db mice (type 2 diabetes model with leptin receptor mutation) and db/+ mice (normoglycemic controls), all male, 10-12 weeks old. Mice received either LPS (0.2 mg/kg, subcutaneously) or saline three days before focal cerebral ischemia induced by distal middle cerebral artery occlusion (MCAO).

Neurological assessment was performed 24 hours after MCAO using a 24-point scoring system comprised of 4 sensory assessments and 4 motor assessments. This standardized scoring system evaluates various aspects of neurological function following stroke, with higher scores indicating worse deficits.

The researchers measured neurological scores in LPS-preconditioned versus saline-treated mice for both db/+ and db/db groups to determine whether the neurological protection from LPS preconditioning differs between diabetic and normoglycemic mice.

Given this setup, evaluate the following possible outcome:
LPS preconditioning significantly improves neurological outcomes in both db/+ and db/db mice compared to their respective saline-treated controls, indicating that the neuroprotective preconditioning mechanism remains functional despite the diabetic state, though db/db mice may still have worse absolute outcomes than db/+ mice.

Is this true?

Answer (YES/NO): NO